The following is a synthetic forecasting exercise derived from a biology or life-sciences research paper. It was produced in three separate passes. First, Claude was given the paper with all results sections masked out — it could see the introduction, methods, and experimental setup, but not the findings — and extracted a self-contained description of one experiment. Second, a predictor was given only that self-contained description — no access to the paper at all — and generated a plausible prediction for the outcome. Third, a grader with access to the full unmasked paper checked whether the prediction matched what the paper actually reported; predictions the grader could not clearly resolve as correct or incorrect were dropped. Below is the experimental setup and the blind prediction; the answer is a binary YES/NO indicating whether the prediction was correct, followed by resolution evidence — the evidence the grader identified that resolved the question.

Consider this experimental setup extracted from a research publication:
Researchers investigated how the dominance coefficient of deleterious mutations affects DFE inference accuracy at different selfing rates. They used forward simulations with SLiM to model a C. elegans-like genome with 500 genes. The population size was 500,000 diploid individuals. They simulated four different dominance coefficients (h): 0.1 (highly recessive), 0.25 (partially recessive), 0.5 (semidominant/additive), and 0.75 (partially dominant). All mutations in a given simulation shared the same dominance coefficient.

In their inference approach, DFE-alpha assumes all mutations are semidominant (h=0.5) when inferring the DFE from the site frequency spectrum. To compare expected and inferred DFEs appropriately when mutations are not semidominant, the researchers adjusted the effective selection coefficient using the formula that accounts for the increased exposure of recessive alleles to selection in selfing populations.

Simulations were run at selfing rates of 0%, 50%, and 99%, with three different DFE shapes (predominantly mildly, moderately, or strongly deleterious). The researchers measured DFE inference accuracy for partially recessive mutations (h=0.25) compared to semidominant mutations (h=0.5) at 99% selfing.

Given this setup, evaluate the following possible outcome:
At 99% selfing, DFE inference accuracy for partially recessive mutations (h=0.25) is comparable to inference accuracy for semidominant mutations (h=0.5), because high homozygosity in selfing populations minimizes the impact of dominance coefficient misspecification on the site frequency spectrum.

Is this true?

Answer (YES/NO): YES